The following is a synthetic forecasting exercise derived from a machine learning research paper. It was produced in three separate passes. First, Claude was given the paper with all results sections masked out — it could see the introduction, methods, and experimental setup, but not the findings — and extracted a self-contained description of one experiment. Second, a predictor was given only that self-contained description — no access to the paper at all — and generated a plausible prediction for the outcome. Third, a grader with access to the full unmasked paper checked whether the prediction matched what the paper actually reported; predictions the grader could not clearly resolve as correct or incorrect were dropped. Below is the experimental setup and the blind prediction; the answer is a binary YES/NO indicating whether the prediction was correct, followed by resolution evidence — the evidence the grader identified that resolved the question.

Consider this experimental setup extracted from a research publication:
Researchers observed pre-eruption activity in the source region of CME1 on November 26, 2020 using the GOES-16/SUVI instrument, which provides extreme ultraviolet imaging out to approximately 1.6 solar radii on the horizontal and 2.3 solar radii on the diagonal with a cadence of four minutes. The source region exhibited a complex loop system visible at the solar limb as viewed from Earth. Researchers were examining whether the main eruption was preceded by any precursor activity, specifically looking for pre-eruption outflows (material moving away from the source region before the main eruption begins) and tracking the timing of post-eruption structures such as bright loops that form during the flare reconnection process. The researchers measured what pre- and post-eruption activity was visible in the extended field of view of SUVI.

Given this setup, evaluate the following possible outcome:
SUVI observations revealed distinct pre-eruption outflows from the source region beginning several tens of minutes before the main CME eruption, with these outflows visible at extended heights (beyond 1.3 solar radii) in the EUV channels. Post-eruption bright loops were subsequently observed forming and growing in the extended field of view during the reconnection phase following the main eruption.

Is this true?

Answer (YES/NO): NO